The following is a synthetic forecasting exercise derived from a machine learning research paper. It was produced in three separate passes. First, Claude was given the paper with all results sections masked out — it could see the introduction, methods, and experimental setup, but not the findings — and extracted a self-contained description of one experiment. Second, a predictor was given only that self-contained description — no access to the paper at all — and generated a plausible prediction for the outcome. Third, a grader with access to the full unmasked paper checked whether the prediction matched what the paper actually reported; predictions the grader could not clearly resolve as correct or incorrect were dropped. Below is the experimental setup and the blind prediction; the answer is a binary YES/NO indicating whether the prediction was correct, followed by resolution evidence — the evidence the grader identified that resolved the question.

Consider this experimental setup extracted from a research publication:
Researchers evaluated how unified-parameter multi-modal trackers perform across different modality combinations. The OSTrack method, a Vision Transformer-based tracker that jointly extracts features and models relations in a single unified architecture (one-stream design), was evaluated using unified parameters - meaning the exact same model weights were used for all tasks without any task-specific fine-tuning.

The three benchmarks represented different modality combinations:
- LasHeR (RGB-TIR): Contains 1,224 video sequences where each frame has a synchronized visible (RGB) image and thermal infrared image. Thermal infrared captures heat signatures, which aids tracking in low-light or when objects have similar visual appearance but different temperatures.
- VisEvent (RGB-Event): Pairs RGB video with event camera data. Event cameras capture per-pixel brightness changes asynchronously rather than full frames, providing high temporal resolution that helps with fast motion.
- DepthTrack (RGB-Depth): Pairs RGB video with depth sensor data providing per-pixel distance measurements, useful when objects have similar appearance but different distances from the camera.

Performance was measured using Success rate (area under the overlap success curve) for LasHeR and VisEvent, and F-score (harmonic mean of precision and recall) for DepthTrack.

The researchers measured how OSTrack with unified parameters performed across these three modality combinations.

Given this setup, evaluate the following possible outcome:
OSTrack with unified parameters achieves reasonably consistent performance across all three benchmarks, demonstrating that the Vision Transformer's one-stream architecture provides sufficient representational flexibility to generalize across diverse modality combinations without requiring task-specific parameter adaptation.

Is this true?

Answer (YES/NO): NO